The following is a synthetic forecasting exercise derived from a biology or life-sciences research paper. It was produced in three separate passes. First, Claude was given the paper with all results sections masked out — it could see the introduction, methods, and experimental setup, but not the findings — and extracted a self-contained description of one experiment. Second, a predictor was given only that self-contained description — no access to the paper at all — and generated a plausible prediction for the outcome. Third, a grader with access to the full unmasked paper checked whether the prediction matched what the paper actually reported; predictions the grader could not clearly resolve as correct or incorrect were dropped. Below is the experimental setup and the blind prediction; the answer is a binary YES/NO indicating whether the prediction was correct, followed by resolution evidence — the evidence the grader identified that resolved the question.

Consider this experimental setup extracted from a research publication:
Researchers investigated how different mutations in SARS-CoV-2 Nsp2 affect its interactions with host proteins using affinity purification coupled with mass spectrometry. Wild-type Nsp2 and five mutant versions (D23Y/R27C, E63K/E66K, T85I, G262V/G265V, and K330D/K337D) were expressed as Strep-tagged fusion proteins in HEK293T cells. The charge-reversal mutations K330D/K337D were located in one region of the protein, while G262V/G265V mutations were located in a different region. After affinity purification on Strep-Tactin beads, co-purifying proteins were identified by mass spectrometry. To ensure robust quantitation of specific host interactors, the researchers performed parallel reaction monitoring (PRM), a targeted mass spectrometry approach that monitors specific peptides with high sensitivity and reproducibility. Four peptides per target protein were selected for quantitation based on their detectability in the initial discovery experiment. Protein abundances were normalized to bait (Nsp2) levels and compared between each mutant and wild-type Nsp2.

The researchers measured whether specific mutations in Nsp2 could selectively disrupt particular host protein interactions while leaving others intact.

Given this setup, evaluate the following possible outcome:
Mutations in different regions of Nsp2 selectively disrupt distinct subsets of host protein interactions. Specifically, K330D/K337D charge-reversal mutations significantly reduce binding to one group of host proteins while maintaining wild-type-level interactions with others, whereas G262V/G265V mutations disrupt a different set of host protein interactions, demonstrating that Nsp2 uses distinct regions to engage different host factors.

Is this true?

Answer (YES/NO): YES